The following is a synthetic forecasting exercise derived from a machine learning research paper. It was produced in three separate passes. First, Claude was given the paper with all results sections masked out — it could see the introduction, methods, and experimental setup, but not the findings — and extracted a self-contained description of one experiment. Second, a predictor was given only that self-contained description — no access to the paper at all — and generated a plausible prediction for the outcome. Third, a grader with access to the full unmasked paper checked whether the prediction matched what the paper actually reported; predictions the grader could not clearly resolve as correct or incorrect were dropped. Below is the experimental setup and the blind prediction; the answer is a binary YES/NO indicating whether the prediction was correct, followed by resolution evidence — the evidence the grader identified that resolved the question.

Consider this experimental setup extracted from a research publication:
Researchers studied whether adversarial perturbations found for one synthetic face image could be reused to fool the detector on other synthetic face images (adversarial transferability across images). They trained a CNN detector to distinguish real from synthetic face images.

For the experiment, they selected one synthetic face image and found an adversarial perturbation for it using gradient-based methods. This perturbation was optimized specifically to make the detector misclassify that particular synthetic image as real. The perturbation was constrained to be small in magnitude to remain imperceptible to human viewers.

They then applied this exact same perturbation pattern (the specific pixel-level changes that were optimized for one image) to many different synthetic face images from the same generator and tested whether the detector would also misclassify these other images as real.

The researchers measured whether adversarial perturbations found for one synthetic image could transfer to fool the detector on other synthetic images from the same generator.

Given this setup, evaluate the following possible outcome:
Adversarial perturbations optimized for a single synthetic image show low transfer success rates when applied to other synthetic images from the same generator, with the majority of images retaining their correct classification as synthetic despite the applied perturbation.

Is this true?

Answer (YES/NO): NO